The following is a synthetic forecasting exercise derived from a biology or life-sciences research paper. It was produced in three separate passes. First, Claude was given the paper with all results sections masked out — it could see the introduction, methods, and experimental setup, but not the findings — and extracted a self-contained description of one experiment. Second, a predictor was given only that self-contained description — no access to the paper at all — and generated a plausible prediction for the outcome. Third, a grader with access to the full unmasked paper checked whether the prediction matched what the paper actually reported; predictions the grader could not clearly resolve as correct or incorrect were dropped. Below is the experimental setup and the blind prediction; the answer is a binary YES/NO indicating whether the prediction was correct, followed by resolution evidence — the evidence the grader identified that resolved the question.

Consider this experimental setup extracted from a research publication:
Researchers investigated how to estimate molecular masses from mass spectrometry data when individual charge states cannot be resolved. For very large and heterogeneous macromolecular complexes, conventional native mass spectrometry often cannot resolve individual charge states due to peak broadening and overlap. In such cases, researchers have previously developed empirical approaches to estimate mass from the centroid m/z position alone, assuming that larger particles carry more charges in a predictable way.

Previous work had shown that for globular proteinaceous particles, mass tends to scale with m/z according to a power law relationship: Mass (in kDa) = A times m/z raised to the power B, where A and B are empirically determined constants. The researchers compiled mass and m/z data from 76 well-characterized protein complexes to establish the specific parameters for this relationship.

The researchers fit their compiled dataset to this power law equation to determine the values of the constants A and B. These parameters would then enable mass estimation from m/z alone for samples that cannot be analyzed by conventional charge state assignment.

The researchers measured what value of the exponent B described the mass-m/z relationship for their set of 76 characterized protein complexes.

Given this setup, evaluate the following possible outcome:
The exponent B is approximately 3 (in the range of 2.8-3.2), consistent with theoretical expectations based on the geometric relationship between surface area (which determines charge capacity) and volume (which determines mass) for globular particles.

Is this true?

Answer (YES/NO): NO